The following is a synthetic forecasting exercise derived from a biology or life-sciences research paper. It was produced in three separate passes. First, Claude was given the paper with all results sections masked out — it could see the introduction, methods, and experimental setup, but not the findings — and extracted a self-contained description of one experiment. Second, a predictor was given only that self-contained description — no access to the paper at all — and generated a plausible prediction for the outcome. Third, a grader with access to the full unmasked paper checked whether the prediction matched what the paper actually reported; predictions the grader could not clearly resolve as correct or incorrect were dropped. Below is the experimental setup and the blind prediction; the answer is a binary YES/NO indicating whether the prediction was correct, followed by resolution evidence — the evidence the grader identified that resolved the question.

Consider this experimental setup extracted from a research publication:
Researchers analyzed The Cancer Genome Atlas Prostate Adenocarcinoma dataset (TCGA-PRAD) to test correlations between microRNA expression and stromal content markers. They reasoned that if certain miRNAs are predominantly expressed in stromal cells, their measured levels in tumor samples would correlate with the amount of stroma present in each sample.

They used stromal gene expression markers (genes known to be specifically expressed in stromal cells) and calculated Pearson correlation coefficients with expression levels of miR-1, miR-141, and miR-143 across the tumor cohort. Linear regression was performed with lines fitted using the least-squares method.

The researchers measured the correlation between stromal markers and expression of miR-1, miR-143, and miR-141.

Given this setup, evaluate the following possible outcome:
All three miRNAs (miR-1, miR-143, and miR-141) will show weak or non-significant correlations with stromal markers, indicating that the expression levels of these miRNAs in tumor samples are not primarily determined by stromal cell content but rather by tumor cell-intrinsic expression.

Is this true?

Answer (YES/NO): NO